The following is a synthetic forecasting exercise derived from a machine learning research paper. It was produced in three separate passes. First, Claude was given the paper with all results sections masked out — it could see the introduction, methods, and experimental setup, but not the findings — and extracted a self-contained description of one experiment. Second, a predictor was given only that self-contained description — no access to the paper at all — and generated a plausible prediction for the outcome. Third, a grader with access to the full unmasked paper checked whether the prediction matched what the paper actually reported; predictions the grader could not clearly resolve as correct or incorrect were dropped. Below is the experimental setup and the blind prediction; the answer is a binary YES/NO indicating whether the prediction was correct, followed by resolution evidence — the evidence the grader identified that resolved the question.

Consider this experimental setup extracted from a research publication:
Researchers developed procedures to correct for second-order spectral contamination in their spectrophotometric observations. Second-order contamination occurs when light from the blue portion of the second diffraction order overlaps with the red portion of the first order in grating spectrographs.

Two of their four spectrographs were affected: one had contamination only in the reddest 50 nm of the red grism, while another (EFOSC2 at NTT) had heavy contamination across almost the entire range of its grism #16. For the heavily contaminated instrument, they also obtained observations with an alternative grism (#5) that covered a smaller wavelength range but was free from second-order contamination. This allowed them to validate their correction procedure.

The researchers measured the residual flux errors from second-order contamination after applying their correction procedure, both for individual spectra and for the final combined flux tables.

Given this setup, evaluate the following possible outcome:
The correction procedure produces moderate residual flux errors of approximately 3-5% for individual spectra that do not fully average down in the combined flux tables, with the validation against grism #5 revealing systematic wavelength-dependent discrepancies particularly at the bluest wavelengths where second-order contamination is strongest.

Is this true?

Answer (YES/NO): NO